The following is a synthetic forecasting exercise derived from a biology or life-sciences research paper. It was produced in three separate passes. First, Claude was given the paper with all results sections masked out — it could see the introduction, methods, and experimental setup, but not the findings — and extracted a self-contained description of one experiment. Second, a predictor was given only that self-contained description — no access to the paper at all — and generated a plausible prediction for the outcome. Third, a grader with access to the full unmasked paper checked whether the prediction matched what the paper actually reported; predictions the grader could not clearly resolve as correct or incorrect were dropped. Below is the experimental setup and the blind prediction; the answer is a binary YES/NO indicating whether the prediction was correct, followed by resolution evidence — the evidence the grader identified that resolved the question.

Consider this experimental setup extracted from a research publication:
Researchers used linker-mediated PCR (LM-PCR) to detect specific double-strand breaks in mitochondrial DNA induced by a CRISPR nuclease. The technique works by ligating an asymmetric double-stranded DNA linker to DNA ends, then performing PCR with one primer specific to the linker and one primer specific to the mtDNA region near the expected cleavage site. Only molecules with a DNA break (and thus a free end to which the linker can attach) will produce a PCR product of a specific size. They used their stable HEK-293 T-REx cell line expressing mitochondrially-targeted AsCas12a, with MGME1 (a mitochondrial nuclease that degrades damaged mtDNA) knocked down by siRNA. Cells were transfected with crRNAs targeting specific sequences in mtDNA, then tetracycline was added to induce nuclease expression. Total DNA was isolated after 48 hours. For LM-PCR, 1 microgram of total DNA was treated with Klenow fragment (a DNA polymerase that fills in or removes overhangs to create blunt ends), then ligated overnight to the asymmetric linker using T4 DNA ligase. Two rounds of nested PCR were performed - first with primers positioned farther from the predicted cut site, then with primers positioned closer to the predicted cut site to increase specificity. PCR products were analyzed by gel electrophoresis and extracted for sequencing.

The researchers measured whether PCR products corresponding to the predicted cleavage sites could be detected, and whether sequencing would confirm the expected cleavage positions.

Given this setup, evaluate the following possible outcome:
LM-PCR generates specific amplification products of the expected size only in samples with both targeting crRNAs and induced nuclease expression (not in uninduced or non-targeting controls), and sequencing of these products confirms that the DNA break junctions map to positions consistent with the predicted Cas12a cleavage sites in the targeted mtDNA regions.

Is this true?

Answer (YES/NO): YES